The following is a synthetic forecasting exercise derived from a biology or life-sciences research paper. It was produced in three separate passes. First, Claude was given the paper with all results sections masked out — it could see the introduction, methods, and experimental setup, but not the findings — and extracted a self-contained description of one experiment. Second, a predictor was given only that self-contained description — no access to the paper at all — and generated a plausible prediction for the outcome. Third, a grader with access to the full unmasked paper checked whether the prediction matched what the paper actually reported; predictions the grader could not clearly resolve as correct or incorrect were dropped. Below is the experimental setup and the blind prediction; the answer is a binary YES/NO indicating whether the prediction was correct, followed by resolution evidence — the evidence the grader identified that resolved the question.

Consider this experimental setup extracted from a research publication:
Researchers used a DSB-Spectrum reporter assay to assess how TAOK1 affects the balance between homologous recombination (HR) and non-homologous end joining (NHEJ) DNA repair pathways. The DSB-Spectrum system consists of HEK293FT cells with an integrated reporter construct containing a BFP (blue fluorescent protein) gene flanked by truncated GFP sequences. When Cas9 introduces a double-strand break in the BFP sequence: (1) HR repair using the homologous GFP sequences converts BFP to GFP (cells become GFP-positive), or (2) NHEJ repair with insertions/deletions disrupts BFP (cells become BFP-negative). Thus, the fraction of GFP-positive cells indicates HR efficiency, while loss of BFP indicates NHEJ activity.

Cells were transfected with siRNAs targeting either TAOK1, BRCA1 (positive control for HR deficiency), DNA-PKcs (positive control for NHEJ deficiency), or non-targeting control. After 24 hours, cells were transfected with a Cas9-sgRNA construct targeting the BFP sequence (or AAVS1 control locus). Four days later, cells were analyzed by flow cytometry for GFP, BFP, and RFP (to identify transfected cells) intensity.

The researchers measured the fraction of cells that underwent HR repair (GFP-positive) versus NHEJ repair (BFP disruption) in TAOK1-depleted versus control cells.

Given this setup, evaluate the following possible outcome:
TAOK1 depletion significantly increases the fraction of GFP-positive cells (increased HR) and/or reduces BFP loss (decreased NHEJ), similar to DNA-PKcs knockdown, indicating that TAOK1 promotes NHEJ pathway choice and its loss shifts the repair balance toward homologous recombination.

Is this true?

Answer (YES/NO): NO